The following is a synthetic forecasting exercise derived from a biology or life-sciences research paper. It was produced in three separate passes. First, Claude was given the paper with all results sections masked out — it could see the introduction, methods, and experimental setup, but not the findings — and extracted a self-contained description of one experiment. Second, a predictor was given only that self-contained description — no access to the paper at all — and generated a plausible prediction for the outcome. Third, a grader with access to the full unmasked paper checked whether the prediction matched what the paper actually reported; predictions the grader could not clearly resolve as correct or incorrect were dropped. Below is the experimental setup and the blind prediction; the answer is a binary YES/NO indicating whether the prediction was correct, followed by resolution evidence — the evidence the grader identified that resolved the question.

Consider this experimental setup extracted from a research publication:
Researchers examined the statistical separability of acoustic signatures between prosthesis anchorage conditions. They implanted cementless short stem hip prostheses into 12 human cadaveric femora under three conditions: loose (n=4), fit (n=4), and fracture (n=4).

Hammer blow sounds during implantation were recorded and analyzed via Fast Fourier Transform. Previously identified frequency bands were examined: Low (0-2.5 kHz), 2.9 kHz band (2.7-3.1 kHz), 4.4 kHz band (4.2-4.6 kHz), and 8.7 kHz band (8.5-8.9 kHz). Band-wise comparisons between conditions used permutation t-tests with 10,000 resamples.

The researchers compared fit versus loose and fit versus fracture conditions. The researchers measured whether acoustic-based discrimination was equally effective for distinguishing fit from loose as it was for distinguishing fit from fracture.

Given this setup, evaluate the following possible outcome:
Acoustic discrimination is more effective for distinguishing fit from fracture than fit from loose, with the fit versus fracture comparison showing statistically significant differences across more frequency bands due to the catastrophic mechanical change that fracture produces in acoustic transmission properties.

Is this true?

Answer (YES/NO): YES